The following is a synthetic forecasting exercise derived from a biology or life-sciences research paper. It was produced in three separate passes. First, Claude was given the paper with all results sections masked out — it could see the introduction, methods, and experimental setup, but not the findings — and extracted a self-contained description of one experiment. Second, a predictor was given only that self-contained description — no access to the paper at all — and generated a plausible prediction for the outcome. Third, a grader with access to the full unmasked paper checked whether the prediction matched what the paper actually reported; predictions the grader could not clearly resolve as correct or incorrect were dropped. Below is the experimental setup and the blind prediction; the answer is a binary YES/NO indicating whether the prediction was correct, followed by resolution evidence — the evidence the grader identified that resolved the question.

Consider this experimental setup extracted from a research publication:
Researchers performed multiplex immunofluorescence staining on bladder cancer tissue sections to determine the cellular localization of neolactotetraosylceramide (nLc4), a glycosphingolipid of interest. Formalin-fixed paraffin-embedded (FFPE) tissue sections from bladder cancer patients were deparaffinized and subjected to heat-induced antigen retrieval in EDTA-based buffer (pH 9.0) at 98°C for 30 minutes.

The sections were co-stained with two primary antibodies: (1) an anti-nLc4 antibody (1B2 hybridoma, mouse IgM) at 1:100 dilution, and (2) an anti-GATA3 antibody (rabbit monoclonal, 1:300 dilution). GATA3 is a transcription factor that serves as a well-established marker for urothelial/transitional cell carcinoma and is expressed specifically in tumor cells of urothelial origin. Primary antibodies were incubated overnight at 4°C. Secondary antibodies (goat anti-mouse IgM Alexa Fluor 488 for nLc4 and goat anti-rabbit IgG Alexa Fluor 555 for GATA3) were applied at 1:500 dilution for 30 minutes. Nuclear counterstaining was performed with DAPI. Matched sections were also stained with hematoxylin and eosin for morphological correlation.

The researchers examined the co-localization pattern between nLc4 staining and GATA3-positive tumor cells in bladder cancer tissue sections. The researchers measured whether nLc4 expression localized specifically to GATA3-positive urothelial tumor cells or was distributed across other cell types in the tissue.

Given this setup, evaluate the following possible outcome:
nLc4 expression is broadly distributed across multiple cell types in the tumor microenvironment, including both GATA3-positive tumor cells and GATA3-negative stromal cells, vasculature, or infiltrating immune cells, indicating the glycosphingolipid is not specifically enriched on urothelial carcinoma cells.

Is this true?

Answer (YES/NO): NO